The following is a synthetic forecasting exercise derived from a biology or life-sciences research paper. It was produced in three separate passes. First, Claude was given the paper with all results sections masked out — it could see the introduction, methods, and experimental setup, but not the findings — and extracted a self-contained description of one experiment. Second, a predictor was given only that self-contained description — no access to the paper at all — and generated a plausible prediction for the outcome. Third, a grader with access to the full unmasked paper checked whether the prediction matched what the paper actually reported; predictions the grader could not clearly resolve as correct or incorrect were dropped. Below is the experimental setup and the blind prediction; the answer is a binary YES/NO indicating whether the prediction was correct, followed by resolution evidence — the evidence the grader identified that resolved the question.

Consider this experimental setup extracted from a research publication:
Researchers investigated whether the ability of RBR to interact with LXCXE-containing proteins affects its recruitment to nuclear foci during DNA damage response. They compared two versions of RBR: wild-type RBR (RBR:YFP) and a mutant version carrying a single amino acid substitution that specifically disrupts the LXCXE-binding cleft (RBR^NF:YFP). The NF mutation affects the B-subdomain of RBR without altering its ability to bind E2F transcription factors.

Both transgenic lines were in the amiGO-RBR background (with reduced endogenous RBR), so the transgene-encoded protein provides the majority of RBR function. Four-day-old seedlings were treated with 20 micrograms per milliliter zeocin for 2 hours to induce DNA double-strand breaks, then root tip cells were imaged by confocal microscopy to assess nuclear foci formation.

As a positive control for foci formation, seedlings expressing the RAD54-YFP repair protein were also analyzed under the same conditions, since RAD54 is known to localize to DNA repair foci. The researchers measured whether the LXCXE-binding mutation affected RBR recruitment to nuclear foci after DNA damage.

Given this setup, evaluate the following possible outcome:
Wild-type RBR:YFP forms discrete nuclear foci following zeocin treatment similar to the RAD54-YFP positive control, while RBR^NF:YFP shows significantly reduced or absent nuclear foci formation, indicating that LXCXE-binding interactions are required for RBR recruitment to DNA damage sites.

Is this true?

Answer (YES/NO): YES